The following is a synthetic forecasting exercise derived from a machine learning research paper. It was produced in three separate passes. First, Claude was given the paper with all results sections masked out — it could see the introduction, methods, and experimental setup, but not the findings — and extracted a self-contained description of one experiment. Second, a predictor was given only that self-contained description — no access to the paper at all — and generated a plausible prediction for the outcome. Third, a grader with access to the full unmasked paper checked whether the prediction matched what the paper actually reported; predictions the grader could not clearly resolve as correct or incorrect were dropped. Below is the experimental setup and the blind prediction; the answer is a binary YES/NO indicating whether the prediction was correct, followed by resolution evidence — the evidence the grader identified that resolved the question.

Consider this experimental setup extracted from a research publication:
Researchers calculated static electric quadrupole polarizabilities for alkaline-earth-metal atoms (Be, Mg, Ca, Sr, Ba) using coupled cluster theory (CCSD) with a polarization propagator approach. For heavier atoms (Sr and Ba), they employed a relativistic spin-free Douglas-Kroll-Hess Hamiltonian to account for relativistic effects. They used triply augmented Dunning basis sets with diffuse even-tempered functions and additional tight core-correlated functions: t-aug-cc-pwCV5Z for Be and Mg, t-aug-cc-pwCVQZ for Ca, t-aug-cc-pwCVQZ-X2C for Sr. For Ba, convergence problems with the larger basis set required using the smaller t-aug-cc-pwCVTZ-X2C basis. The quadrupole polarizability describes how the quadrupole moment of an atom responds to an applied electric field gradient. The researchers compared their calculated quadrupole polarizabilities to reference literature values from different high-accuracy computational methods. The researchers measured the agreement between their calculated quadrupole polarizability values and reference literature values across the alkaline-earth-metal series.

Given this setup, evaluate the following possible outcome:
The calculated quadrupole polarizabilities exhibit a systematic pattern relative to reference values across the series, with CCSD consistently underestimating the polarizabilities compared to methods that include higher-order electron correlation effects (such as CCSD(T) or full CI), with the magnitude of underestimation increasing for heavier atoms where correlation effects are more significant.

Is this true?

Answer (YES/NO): NO